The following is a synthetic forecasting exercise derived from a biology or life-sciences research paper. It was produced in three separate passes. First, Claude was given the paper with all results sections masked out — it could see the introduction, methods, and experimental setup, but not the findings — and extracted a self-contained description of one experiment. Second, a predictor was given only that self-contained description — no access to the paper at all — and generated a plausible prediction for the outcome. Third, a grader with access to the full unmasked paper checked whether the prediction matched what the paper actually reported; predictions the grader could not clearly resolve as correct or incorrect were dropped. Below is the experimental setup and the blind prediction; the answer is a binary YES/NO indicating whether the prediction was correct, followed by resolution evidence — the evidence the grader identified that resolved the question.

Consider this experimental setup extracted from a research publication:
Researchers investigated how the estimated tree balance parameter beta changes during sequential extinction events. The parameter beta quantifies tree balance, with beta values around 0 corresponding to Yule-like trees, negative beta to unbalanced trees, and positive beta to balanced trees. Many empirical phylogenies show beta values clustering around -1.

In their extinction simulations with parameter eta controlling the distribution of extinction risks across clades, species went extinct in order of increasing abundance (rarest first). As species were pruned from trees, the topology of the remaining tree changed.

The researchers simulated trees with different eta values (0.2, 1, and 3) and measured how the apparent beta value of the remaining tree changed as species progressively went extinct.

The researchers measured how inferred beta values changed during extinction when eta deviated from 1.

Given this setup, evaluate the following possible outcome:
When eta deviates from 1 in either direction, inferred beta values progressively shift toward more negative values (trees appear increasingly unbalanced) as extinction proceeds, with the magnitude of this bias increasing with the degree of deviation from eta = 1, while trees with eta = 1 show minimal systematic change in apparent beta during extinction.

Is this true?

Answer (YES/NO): NO